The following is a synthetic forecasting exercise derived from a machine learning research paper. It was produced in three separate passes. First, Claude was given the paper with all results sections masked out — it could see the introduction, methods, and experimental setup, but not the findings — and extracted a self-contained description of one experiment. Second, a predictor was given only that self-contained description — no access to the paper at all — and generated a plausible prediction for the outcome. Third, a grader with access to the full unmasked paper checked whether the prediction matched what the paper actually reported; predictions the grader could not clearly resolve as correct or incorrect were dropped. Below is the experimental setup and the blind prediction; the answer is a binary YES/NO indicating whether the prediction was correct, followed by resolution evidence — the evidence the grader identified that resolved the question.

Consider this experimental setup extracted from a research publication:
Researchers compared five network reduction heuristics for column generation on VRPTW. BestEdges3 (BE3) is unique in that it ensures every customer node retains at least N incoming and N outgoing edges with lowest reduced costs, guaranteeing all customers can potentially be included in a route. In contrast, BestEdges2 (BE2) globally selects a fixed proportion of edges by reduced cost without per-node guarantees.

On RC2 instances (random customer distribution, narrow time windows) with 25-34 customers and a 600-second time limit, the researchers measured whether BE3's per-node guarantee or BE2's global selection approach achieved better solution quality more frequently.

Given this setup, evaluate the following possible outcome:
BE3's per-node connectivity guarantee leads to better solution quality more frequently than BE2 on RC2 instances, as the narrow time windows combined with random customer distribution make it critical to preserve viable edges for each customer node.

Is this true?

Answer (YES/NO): NO